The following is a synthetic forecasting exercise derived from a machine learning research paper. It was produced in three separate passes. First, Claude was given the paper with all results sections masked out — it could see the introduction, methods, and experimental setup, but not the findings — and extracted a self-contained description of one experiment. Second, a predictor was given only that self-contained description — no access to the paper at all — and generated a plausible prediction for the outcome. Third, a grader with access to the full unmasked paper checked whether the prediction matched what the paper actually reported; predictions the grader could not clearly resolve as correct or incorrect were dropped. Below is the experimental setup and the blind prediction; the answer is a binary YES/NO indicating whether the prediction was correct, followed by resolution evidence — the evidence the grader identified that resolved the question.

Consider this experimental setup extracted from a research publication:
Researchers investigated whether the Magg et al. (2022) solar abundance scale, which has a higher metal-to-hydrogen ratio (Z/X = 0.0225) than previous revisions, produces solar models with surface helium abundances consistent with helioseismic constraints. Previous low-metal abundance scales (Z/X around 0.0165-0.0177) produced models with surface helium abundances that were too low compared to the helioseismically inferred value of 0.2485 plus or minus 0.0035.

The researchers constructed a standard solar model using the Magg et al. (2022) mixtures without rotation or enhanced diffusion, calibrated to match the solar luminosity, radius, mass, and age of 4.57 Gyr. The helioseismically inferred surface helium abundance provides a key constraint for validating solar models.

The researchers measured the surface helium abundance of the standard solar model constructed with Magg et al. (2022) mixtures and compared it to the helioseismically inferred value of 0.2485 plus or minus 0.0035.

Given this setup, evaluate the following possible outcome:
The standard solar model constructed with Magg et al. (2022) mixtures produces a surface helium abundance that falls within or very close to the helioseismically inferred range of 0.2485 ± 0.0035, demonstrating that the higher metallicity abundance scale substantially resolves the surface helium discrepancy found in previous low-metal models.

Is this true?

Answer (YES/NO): NO